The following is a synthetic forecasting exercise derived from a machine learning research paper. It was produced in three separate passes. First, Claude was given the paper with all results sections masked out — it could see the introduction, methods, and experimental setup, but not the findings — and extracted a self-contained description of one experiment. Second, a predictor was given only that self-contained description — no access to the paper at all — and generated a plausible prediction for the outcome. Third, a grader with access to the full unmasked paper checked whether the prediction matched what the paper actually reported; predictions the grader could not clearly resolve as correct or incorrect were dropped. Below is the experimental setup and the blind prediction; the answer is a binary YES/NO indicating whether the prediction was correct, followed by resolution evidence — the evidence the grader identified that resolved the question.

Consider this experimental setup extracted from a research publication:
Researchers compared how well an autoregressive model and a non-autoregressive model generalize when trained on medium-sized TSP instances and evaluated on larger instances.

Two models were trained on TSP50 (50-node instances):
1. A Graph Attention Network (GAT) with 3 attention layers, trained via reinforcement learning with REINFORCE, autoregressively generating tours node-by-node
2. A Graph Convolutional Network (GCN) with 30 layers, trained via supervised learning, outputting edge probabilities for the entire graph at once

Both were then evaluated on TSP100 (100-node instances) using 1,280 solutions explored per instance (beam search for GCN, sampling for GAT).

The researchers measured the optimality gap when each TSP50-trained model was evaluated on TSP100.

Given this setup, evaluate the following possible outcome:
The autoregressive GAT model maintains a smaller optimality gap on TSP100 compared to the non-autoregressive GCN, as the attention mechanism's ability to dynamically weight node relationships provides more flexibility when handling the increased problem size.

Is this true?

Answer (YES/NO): YES